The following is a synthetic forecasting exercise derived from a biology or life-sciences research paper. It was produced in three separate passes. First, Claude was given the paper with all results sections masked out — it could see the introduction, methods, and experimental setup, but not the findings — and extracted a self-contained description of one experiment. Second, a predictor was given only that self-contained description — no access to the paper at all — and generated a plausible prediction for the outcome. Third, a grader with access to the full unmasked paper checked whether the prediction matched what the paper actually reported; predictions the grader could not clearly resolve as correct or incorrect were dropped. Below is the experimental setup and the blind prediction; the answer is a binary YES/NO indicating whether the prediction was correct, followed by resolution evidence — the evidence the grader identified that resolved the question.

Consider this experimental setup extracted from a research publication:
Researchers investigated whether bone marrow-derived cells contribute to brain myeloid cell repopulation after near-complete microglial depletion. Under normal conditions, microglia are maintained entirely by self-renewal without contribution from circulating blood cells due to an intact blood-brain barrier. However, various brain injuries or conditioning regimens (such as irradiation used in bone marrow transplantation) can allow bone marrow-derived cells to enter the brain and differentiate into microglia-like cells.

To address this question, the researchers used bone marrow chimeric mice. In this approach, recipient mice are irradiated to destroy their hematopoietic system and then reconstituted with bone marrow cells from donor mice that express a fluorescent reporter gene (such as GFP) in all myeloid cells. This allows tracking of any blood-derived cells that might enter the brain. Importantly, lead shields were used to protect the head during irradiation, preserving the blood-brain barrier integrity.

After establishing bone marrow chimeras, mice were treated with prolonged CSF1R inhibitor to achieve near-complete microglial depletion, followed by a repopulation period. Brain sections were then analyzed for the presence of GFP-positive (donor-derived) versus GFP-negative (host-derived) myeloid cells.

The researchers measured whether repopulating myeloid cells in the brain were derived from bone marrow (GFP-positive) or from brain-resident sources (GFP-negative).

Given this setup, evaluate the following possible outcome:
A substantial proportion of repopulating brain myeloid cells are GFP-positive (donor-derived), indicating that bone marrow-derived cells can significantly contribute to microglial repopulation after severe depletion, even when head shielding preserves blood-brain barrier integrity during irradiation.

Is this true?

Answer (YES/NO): NO